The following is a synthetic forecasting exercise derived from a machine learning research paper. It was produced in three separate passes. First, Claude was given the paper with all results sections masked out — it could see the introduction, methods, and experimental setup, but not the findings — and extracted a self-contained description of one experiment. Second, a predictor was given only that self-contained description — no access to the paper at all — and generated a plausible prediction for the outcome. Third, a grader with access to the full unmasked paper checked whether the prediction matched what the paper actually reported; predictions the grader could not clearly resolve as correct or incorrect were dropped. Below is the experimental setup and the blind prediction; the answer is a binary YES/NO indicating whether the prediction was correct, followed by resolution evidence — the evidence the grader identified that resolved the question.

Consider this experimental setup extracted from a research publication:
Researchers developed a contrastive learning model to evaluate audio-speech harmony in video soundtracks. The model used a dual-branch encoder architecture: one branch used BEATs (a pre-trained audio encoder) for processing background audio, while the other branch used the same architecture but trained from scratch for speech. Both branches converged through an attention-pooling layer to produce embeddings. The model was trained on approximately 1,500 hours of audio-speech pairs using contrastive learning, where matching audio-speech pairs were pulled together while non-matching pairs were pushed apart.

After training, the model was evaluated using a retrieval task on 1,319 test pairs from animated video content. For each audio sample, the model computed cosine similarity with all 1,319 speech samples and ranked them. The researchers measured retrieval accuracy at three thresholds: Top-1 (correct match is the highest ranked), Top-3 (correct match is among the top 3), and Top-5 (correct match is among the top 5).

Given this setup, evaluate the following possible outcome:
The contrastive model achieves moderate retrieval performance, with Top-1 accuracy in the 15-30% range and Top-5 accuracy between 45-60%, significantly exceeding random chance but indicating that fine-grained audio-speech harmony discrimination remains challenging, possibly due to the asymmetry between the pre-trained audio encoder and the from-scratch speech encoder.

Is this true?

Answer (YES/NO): NO